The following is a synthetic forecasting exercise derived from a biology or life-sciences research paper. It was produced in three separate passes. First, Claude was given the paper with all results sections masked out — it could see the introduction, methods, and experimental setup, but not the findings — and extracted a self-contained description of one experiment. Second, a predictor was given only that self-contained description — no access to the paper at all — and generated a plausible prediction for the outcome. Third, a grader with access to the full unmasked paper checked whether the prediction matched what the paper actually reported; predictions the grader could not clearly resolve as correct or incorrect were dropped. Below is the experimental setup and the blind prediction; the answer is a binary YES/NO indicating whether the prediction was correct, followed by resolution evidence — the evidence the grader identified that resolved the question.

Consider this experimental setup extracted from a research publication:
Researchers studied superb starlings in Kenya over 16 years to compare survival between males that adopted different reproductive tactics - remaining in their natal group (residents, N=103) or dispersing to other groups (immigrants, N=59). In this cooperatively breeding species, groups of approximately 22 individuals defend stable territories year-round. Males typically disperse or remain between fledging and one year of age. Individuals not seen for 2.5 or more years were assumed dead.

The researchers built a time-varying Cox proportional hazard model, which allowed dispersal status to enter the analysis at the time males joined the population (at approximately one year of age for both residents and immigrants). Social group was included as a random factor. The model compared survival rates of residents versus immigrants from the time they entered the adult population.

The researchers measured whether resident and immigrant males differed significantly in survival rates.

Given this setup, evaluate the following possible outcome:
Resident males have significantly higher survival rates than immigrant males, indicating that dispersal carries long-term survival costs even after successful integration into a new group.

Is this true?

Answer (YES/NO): NO